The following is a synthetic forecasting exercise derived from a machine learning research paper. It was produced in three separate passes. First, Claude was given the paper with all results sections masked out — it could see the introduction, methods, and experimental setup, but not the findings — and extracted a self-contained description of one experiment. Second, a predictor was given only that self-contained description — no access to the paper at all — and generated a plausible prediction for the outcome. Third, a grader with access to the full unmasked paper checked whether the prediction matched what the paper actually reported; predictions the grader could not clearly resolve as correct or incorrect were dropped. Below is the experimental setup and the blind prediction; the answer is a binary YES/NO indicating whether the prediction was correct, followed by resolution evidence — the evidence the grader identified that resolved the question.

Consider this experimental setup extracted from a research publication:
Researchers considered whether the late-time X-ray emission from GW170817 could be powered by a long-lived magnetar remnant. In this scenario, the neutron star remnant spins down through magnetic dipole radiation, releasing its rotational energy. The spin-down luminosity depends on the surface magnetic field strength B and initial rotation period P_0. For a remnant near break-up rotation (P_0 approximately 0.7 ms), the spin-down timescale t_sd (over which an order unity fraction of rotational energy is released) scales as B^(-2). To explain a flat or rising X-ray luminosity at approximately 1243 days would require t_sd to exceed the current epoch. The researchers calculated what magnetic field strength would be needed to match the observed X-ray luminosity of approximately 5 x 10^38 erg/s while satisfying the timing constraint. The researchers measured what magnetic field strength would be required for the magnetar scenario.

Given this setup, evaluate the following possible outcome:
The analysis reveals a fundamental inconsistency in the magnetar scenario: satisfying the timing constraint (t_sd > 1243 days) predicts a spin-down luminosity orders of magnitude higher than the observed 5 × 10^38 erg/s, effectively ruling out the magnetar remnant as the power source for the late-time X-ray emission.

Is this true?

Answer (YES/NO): NO